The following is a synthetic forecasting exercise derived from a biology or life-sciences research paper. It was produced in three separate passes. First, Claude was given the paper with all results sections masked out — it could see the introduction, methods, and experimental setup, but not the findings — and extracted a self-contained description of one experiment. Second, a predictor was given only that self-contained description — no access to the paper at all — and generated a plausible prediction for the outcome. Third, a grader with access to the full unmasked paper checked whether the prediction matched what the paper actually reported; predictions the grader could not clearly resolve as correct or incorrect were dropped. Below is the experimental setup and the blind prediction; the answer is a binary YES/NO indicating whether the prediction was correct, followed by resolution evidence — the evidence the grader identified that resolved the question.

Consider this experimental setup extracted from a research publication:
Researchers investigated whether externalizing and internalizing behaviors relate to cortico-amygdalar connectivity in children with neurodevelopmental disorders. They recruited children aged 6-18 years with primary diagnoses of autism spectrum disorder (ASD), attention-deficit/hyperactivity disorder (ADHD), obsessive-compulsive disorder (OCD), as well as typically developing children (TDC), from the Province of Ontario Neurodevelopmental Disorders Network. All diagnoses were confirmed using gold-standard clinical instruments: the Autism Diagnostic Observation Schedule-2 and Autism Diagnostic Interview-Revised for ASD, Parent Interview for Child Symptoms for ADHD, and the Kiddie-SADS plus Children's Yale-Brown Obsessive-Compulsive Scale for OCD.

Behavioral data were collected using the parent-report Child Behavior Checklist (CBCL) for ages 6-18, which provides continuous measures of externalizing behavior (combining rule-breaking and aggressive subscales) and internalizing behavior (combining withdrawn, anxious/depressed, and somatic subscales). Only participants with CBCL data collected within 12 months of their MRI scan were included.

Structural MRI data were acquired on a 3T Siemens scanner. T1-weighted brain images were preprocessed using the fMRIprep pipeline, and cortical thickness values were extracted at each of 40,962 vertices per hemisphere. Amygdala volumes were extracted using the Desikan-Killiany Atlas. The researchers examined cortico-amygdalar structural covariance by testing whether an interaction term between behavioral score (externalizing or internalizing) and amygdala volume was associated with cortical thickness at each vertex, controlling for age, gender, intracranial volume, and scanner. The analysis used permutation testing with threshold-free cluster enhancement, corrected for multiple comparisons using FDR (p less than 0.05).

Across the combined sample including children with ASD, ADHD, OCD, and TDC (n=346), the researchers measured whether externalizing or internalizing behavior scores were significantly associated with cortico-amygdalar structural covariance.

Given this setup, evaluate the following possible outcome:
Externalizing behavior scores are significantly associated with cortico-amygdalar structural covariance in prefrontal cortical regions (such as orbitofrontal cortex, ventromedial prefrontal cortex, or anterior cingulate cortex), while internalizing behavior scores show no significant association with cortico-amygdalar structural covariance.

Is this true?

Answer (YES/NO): NO